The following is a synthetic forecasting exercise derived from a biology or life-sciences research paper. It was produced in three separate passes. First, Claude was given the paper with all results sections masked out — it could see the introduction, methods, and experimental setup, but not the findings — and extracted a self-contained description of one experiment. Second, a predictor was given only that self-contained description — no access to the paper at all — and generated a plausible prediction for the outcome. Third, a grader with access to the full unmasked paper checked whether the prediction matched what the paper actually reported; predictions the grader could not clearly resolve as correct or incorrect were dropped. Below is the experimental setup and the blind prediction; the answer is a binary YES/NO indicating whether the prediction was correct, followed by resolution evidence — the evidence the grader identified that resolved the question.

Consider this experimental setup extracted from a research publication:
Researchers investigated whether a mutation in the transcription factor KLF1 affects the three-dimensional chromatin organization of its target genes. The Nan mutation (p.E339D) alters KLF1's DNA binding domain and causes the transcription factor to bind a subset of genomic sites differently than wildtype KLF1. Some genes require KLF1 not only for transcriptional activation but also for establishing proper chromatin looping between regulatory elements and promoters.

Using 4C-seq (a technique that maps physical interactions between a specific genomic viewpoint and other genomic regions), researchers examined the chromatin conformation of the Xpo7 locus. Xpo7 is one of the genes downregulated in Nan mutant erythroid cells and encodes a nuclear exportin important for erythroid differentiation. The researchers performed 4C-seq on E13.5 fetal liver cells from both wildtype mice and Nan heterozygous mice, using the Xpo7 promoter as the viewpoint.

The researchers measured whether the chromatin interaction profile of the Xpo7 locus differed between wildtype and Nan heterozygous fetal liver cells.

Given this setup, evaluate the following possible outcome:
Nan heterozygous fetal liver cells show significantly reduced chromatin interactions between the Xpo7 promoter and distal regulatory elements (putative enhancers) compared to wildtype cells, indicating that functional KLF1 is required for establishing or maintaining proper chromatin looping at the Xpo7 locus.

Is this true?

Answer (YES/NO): NO